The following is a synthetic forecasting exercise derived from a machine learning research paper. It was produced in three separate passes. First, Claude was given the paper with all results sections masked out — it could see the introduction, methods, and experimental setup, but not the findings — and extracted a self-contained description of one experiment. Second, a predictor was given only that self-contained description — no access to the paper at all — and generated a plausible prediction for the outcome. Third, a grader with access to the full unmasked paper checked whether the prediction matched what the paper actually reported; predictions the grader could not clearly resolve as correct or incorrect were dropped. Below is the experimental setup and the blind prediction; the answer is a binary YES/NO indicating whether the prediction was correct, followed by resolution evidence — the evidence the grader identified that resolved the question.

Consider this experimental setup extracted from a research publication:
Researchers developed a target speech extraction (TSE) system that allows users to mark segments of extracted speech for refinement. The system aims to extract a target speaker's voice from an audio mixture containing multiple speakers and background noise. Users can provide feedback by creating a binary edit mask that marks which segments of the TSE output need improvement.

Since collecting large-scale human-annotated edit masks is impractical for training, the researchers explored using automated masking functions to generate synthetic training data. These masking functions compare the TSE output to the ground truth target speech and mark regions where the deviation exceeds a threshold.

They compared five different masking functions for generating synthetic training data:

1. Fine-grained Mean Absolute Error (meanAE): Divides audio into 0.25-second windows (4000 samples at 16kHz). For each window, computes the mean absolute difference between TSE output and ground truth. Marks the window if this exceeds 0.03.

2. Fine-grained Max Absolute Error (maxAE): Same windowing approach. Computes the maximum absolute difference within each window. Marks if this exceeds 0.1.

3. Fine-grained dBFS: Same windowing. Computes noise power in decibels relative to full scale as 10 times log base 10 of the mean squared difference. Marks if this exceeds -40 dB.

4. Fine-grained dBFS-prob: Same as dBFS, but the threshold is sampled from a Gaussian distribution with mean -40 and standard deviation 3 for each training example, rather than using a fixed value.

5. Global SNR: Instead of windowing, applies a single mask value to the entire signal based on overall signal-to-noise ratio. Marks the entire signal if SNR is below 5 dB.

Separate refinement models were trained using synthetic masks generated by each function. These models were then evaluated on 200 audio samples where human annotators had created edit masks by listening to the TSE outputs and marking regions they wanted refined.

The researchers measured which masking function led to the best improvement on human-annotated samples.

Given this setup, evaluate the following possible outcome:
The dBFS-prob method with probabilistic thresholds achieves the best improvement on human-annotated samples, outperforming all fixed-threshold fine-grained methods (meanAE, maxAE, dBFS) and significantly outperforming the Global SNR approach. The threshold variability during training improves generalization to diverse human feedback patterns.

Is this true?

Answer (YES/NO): YES